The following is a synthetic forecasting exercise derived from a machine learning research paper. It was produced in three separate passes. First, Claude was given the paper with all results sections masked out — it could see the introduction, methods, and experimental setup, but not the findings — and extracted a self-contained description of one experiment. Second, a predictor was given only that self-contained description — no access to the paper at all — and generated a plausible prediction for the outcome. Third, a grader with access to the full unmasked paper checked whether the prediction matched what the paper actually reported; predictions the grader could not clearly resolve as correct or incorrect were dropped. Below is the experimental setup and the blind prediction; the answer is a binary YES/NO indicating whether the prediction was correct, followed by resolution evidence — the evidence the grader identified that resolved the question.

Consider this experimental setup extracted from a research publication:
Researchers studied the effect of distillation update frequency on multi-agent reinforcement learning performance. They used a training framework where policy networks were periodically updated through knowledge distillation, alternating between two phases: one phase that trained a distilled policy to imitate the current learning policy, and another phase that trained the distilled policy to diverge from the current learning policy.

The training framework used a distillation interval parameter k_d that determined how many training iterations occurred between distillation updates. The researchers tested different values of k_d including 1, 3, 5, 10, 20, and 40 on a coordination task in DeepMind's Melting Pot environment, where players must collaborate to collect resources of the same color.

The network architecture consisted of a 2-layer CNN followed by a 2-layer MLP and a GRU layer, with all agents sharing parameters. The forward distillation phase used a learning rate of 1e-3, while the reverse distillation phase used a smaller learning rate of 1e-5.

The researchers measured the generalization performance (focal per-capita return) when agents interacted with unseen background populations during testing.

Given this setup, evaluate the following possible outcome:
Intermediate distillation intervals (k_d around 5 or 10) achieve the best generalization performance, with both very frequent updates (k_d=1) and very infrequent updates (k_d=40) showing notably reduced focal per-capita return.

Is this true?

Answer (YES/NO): YES